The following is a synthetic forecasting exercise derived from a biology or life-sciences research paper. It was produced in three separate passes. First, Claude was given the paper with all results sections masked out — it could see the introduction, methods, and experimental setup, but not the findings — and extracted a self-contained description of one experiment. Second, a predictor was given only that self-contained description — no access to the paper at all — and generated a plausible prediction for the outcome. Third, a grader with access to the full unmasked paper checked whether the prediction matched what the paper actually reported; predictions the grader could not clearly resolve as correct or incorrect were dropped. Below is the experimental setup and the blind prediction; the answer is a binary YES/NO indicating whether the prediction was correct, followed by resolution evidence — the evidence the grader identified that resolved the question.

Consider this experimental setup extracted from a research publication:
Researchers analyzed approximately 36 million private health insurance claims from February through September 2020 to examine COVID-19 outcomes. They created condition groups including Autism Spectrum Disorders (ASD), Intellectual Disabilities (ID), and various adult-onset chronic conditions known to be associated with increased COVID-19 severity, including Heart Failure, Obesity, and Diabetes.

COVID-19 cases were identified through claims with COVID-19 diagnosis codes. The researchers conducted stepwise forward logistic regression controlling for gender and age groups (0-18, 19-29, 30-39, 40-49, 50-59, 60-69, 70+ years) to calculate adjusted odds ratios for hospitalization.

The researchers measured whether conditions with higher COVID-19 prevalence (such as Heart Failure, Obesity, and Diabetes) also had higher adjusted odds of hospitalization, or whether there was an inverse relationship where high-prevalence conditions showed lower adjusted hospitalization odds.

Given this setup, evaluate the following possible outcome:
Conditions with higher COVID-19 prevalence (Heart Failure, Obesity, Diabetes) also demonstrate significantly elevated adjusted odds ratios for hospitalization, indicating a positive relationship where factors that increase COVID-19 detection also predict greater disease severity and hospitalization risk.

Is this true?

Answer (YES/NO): NO